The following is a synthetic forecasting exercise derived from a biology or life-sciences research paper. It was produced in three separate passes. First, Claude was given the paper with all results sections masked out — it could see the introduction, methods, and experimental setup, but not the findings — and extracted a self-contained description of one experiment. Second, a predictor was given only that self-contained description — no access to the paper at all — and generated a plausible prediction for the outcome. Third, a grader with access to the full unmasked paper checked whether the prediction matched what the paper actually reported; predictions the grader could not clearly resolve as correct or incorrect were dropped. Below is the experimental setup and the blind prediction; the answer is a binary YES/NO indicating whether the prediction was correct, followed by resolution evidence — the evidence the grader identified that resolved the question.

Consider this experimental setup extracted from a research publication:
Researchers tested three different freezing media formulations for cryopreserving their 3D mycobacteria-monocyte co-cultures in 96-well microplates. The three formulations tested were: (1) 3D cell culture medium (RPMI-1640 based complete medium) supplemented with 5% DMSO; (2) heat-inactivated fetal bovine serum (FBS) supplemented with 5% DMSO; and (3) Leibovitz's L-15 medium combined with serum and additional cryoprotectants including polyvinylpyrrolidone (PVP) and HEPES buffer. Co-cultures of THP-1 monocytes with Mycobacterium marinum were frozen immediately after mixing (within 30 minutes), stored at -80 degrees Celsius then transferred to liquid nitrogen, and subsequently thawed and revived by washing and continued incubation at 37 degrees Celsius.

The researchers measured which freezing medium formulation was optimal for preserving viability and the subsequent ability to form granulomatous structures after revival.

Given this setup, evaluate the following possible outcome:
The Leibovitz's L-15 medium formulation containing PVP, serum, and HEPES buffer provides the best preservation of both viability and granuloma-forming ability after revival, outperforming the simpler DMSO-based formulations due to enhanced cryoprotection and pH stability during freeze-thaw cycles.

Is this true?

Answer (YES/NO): NO